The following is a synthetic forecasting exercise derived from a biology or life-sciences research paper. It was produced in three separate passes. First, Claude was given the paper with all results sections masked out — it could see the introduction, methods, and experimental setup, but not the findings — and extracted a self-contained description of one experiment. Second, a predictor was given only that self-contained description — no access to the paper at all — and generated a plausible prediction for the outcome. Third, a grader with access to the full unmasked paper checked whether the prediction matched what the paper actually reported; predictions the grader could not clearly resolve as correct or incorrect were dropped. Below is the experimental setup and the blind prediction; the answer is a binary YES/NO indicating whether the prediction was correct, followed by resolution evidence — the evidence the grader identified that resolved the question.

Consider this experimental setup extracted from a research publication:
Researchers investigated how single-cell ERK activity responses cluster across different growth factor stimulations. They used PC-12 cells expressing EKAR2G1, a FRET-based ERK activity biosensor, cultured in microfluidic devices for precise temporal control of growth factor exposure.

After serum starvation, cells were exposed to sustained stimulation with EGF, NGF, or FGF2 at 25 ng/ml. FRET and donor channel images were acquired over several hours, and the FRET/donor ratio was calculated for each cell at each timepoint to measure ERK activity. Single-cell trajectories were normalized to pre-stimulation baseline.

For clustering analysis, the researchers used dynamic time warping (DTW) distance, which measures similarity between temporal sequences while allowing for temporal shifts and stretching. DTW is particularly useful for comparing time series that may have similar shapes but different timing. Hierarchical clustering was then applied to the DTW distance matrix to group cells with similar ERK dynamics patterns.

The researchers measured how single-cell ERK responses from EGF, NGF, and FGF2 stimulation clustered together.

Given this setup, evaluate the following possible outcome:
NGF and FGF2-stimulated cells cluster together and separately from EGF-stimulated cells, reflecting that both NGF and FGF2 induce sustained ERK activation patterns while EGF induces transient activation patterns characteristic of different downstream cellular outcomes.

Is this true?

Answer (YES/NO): NO